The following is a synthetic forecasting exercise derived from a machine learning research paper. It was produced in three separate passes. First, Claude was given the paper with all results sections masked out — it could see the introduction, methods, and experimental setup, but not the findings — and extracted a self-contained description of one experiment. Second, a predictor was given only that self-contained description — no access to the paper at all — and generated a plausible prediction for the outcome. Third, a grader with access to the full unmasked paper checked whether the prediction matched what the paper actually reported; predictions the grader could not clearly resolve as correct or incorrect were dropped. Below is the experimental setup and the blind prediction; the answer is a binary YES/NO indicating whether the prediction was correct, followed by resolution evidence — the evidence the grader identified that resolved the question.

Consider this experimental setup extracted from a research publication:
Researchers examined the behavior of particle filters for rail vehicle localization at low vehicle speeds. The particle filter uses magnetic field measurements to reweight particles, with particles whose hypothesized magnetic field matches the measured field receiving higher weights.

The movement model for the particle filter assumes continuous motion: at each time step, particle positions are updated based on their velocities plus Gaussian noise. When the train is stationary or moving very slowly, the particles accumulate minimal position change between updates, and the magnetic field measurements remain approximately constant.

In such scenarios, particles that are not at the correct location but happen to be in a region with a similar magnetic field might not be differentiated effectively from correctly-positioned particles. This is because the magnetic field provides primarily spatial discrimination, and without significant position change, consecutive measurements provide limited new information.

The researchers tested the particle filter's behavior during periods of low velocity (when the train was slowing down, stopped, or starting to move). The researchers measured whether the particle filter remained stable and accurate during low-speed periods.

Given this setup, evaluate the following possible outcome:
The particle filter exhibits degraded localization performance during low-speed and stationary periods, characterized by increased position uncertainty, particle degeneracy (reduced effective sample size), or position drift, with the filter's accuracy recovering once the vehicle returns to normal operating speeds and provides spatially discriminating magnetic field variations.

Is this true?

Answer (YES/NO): YES